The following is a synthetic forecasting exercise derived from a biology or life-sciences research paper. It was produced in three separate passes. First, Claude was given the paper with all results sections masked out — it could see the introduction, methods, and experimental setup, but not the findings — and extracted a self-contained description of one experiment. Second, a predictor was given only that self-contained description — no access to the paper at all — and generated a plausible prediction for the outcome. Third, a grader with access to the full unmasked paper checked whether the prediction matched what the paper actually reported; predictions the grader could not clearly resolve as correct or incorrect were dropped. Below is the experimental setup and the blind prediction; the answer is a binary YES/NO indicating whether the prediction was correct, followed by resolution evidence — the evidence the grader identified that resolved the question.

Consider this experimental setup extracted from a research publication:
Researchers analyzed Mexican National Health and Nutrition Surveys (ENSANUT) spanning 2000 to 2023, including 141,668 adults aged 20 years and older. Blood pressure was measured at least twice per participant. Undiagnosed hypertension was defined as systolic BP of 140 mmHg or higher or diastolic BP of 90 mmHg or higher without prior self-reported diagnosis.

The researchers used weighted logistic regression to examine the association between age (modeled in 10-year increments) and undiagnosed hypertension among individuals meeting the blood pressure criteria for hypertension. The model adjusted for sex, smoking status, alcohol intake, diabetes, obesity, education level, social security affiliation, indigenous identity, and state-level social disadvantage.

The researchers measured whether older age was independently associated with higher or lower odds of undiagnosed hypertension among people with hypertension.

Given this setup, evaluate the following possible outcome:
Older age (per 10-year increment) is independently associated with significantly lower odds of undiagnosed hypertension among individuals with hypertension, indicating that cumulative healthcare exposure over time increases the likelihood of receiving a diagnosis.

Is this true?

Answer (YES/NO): YES